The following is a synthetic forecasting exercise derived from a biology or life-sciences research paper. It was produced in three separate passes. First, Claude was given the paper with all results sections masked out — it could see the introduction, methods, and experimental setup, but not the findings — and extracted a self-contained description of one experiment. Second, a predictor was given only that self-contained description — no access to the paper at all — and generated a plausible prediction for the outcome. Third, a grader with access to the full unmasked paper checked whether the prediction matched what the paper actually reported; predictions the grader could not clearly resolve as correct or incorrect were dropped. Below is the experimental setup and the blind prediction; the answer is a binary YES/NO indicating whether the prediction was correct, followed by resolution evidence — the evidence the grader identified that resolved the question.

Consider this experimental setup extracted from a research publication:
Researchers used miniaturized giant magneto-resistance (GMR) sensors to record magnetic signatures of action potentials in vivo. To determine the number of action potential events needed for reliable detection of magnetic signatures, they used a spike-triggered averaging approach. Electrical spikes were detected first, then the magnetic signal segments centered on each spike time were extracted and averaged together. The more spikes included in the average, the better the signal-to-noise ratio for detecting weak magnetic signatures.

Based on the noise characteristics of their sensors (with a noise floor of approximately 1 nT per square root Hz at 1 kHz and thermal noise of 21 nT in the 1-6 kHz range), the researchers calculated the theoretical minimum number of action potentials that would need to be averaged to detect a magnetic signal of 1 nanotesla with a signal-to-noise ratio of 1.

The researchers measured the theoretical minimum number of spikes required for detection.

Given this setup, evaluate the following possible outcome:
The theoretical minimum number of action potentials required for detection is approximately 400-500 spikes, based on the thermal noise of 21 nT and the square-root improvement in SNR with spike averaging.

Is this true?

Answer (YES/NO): NO